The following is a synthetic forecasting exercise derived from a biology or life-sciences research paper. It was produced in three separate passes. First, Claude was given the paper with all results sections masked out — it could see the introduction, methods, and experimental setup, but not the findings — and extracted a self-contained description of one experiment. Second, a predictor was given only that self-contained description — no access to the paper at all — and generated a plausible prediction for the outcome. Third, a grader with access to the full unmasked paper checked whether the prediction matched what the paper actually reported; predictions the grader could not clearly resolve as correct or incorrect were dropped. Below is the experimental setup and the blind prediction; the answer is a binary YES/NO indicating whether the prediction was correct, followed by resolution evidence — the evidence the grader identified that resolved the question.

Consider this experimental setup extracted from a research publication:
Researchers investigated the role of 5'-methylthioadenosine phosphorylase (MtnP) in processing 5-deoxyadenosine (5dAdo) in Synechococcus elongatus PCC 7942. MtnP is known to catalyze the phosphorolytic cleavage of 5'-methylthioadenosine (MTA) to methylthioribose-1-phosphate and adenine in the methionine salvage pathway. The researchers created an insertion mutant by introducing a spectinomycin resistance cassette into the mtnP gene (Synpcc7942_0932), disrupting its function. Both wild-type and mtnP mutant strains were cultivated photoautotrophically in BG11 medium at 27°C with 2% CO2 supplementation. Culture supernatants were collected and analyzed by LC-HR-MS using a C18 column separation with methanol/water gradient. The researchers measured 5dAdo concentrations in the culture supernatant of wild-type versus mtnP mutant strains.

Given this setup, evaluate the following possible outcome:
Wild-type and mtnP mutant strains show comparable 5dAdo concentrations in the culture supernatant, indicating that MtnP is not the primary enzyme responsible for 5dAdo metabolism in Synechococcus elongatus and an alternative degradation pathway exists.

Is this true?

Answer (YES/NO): NO